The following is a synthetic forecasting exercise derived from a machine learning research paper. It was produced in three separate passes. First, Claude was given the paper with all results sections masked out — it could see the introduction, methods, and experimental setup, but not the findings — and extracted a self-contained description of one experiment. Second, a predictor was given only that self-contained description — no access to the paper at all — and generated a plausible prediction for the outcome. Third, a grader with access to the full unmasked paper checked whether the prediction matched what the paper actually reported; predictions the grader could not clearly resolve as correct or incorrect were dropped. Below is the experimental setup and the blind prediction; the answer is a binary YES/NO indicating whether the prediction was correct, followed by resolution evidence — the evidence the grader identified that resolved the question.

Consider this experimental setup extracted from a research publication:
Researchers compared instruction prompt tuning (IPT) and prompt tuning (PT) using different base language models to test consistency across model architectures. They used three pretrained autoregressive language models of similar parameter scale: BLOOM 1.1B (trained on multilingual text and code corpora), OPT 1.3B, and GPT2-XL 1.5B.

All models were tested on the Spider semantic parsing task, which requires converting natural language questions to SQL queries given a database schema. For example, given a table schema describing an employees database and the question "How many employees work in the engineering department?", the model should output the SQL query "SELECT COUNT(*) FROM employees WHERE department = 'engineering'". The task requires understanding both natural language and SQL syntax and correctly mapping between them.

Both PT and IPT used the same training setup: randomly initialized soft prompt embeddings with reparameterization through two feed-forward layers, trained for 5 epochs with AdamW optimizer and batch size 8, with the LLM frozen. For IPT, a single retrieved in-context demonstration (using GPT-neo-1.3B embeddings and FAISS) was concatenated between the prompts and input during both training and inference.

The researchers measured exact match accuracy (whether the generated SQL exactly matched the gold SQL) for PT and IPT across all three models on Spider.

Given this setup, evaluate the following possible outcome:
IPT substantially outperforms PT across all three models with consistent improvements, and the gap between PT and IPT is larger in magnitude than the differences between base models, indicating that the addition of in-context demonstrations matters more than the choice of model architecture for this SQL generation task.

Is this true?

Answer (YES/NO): NO